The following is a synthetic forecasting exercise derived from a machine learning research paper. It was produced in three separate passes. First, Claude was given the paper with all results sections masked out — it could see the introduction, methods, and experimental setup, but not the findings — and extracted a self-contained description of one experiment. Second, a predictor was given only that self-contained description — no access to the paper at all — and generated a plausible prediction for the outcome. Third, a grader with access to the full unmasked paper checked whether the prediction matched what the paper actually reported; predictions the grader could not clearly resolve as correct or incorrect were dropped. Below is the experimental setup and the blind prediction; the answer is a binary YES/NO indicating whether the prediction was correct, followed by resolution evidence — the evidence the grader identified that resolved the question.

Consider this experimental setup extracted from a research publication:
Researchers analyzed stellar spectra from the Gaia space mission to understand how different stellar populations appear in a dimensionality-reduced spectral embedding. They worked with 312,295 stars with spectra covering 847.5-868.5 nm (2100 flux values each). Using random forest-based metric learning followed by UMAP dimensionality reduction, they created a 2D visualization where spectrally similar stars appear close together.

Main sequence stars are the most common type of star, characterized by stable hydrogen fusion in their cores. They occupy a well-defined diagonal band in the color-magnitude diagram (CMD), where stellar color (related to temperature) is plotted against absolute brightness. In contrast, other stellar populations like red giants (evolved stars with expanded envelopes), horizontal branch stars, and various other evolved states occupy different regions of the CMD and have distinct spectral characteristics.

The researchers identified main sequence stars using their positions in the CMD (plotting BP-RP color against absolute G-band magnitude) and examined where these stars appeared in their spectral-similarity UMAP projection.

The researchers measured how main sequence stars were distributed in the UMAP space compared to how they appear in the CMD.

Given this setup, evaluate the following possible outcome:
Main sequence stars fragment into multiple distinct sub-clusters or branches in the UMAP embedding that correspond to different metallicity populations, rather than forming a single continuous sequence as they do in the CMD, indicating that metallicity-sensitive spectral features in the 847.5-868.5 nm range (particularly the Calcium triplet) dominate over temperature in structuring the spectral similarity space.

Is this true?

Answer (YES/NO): NO